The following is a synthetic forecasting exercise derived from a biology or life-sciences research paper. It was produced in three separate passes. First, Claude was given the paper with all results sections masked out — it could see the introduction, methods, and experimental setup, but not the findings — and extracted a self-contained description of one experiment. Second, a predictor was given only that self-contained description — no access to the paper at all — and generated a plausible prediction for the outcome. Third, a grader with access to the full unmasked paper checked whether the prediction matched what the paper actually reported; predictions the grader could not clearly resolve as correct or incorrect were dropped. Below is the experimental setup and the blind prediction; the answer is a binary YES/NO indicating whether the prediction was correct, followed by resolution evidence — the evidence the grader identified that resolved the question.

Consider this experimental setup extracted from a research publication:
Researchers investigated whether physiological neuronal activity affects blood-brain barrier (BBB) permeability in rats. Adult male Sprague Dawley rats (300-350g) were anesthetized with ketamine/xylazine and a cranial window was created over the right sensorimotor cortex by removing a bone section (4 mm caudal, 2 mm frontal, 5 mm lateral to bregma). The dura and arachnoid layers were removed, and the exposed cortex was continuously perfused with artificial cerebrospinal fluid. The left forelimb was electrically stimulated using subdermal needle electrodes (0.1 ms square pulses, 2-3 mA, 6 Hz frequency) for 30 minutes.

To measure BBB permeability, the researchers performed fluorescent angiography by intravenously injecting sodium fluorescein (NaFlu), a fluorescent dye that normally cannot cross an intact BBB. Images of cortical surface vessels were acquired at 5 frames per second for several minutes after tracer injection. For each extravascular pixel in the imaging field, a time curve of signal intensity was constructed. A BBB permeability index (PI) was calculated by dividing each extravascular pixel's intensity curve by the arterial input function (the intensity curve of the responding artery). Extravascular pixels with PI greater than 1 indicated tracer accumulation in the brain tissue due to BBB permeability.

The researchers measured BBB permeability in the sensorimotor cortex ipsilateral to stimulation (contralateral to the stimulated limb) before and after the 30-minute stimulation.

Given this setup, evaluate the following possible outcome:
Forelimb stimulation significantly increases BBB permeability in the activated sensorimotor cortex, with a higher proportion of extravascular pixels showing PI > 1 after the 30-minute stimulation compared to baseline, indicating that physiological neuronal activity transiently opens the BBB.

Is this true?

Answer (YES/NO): YES